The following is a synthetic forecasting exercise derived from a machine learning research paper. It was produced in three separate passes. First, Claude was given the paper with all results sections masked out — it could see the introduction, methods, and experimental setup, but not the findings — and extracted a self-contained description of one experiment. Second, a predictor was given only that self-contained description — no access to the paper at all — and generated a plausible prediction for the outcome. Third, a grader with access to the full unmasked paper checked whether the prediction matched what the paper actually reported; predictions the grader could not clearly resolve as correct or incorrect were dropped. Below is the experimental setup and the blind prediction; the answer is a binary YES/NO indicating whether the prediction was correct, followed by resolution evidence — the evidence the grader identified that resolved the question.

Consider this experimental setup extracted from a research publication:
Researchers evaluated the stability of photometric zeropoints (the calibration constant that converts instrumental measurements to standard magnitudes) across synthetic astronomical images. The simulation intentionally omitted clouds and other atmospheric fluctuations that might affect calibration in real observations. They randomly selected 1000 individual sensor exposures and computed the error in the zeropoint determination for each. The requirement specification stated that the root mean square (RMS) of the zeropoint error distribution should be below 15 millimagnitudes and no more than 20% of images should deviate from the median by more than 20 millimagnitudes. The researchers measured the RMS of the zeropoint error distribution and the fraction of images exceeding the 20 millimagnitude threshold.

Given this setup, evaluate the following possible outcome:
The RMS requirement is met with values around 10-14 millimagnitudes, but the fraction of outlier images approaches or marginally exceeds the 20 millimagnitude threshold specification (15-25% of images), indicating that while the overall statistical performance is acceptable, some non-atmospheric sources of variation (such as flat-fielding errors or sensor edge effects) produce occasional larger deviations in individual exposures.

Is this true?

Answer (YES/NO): NO